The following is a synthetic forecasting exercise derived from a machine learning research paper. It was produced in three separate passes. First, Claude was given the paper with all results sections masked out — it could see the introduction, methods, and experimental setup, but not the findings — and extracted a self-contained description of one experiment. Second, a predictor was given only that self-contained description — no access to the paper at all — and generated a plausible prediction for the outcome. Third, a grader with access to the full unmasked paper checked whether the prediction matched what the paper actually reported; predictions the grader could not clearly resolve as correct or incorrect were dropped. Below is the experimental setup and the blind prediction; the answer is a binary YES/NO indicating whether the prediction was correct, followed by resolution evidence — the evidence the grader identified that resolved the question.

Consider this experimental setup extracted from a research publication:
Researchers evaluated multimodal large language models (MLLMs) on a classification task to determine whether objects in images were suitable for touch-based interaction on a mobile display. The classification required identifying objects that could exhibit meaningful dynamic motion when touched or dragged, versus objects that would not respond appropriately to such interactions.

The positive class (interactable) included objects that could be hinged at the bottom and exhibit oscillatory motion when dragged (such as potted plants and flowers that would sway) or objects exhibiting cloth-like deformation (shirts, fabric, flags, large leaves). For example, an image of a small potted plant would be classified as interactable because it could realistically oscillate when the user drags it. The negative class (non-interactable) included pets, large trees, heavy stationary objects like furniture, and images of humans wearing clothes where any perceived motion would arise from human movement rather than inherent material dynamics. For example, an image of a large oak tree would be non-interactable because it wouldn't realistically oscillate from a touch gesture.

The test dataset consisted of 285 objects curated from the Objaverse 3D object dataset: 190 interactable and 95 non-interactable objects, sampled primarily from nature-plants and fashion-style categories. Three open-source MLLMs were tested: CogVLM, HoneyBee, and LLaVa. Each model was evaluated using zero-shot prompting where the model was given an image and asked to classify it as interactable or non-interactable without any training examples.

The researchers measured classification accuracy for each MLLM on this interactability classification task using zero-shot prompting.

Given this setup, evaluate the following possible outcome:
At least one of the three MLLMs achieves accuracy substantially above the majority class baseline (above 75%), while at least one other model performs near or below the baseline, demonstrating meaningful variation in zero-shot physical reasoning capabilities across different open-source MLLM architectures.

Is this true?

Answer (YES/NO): NO